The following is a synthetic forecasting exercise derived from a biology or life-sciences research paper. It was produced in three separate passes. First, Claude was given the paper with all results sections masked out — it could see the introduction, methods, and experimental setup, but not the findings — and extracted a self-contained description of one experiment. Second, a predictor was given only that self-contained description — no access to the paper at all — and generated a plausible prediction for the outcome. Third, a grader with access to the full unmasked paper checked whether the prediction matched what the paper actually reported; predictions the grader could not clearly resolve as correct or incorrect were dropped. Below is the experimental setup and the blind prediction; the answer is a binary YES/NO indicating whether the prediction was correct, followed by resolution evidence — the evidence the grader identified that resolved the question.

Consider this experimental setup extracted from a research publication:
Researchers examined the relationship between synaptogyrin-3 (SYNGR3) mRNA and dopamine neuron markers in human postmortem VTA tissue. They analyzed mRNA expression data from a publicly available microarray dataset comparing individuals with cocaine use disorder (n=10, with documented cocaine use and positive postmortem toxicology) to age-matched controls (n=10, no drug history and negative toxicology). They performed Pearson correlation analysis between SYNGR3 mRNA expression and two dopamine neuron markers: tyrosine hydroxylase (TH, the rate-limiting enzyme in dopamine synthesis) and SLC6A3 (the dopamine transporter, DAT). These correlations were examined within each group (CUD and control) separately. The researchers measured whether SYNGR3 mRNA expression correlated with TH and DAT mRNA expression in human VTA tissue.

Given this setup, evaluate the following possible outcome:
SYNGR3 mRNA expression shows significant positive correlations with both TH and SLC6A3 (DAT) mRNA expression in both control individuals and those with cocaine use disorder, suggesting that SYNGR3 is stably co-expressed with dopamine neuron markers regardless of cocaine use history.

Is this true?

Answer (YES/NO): YES